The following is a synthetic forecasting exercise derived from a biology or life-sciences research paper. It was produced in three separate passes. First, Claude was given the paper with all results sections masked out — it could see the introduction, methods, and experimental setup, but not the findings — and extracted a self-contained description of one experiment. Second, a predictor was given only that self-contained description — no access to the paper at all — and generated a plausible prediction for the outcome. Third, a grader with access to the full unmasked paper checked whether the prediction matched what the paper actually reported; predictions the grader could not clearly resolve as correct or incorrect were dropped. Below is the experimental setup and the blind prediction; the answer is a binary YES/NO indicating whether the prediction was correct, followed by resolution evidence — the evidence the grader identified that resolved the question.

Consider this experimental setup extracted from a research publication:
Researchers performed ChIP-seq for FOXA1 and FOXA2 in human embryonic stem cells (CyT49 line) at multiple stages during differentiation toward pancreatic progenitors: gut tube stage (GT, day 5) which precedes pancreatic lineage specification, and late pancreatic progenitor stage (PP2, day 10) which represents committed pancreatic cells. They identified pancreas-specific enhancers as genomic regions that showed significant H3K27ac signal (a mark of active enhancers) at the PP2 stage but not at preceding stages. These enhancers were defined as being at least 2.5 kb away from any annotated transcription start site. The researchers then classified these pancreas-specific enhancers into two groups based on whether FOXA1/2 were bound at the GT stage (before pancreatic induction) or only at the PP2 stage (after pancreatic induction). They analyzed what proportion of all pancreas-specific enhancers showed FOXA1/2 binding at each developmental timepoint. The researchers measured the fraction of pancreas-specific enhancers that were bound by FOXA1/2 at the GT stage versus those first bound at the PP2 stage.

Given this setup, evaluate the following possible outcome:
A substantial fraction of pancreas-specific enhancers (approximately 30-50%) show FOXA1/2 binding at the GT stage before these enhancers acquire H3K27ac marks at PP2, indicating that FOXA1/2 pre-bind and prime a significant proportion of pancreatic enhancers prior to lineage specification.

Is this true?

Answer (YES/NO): NO